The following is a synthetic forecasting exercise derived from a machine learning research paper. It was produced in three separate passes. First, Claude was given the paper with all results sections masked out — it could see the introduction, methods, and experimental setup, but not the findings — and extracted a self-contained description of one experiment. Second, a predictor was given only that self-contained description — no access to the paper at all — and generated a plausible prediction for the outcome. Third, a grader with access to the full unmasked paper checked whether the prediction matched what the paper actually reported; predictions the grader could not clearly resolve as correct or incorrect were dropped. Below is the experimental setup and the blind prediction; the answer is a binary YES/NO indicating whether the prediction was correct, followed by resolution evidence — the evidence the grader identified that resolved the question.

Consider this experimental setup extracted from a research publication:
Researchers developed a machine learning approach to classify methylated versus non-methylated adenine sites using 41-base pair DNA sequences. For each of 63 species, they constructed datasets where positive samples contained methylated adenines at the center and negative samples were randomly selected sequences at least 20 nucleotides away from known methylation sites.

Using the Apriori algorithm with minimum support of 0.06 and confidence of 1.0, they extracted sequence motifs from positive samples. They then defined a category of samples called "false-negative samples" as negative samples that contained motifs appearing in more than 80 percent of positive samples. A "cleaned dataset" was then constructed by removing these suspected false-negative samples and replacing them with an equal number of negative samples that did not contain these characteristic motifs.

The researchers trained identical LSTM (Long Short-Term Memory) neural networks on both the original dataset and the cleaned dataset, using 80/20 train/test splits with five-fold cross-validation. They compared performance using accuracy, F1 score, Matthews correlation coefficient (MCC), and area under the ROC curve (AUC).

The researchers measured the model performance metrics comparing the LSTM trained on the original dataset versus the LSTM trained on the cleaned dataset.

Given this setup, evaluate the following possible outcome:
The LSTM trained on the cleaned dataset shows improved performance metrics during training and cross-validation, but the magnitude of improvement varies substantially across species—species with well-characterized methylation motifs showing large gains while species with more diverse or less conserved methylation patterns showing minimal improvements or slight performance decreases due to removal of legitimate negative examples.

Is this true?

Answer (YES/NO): NO